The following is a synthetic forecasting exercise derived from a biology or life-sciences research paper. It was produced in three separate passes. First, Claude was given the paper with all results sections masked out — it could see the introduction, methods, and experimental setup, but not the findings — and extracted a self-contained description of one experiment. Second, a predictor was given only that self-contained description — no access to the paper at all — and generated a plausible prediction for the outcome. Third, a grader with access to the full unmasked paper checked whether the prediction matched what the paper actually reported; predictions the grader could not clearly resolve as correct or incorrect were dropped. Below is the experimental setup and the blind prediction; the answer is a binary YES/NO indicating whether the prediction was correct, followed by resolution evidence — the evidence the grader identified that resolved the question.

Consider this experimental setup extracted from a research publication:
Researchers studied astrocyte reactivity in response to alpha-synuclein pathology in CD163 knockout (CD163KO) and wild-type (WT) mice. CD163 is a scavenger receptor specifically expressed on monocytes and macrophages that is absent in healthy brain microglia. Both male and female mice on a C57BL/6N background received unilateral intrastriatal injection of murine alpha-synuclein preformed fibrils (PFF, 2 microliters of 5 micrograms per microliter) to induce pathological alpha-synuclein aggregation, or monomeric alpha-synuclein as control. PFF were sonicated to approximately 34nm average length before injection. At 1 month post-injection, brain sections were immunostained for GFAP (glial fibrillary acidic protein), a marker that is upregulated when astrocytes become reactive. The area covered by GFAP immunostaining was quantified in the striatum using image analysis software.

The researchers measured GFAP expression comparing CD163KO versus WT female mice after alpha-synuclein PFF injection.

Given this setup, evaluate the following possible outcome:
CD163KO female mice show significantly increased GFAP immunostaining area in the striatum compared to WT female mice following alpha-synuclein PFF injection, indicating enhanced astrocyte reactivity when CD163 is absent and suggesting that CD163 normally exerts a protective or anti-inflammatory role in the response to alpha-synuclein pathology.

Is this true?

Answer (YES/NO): NO